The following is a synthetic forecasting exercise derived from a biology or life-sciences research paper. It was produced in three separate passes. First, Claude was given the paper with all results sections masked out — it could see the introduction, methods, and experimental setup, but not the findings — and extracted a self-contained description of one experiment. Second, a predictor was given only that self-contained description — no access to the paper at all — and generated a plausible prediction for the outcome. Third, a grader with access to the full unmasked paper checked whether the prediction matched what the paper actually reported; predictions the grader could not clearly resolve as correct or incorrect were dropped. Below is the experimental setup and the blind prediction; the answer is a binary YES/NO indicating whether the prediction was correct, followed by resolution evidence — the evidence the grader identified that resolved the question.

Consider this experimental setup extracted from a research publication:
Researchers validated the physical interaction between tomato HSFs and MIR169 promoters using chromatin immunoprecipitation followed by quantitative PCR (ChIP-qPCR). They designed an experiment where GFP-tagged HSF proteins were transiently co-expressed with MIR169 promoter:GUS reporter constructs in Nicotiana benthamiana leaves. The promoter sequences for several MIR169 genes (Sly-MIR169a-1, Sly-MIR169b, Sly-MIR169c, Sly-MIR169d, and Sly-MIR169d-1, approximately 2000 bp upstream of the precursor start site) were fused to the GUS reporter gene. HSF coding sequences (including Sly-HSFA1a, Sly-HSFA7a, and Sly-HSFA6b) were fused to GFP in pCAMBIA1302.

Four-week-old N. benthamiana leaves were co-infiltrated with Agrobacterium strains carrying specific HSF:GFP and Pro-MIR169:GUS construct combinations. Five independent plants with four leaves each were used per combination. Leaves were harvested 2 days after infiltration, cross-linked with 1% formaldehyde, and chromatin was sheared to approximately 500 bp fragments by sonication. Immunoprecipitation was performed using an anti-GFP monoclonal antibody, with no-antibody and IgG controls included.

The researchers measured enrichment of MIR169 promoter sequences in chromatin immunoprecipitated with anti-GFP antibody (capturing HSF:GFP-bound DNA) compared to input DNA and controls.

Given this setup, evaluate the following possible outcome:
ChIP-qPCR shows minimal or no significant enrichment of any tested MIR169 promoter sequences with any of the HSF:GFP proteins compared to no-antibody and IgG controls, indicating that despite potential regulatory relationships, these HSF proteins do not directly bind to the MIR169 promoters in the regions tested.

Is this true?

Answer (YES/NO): NO